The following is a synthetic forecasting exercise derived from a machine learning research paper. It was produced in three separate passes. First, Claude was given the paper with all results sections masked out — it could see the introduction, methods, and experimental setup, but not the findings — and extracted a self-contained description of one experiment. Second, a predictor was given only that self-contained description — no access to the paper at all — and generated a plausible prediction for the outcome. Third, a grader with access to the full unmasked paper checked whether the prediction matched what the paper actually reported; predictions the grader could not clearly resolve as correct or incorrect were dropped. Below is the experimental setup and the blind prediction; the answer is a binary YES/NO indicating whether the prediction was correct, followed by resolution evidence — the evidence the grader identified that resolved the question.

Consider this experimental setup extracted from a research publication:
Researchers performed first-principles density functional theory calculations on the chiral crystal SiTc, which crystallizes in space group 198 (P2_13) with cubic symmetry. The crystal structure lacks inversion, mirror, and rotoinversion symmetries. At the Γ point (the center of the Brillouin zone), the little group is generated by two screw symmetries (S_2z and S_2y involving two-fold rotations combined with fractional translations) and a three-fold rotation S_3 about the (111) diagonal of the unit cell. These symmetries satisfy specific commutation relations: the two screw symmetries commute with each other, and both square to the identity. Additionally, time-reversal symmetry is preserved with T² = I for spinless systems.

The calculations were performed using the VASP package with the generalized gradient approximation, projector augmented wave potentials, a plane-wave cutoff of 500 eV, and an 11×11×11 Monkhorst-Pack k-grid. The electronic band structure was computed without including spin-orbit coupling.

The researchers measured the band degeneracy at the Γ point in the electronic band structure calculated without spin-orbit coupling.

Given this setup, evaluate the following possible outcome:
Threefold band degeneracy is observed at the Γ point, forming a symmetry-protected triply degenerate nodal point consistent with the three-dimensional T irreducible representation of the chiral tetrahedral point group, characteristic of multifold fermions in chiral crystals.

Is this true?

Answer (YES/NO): YES